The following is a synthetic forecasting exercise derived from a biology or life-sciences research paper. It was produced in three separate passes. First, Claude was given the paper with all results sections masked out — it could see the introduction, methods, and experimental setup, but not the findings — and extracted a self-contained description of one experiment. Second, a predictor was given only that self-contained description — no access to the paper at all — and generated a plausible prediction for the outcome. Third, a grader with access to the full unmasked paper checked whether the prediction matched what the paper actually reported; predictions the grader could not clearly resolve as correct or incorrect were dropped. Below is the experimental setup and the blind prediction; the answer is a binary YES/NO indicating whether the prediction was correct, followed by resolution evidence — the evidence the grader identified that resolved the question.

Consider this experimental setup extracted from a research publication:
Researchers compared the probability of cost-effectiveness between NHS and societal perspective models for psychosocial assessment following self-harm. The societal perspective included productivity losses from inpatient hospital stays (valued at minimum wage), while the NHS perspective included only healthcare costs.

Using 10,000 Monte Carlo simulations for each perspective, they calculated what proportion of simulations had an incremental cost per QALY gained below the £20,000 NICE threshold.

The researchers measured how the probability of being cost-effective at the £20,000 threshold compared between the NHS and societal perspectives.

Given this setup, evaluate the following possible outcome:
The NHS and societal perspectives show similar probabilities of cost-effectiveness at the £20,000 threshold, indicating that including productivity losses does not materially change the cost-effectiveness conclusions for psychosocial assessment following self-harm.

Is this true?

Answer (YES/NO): NO